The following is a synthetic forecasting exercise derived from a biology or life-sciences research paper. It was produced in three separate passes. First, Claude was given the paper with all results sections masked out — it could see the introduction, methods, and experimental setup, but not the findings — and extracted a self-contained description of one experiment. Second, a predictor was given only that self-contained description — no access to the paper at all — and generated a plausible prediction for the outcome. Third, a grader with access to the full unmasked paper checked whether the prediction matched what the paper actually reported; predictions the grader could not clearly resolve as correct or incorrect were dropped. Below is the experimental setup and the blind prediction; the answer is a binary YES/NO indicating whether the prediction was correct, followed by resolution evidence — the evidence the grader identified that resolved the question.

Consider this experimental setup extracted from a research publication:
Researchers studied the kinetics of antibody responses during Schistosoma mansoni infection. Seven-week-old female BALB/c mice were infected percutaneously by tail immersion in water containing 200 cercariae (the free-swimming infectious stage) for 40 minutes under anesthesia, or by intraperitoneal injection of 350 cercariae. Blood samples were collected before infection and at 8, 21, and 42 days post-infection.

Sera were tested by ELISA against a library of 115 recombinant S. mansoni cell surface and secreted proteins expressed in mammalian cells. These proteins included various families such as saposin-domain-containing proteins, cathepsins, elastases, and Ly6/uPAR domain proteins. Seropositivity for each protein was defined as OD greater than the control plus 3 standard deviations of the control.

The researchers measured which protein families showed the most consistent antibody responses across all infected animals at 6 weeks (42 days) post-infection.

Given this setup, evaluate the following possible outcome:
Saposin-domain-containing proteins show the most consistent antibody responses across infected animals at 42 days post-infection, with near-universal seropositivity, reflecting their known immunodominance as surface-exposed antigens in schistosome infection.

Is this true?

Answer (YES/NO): NO